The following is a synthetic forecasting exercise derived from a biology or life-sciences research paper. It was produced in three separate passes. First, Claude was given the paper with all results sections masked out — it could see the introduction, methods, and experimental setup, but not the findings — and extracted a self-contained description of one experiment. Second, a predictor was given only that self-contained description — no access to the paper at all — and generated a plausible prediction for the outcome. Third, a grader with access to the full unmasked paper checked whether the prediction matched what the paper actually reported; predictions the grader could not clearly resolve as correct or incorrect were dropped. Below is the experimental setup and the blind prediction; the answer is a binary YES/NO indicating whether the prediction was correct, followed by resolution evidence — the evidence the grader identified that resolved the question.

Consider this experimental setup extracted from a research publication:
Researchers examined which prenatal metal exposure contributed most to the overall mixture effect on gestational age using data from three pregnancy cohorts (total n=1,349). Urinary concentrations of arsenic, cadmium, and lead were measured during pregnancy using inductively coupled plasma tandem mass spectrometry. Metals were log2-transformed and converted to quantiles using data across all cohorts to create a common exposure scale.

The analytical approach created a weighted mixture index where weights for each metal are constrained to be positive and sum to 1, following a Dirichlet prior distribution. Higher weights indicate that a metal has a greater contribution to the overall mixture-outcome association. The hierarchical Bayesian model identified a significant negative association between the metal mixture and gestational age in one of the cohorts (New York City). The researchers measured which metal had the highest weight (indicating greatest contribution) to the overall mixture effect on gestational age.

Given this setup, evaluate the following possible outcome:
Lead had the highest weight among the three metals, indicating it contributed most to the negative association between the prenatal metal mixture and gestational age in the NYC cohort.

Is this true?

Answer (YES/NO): NO